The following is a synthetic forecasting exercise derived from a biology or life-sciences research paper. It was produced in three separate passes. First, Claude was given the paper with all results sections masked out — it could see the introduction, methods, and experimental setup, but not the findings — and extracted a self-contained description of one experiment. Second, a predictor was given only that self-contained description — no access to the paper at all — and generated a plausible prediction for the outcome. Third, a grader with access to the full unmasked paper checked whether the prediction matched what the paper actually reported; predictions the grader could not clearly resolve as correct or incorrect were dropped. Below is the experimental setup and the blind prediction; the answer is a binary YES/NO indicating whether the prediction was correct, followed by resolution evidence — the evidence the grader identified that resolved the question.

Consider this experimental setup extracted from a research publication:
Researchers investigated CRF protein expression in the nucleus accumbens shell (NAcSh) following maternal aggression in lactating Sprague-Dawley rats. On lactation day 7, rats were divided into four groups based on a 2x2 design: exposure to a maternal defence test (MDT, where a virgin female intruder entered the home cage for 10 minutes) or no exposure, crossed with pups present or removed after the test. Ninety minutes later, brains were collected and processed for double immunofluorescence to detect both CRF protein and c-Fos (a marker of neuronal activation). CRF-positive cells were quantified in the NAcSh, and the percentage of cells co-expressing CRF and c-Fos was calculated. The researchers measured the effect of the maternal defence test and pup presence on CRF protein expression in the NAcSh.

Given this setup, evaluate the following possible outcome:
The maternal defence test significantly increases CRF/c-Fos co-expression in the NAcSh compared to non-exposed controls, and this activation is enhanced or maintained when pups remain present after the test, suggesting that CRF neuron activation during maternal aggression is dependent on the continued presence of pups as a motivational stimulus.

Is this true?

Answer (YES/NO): NO